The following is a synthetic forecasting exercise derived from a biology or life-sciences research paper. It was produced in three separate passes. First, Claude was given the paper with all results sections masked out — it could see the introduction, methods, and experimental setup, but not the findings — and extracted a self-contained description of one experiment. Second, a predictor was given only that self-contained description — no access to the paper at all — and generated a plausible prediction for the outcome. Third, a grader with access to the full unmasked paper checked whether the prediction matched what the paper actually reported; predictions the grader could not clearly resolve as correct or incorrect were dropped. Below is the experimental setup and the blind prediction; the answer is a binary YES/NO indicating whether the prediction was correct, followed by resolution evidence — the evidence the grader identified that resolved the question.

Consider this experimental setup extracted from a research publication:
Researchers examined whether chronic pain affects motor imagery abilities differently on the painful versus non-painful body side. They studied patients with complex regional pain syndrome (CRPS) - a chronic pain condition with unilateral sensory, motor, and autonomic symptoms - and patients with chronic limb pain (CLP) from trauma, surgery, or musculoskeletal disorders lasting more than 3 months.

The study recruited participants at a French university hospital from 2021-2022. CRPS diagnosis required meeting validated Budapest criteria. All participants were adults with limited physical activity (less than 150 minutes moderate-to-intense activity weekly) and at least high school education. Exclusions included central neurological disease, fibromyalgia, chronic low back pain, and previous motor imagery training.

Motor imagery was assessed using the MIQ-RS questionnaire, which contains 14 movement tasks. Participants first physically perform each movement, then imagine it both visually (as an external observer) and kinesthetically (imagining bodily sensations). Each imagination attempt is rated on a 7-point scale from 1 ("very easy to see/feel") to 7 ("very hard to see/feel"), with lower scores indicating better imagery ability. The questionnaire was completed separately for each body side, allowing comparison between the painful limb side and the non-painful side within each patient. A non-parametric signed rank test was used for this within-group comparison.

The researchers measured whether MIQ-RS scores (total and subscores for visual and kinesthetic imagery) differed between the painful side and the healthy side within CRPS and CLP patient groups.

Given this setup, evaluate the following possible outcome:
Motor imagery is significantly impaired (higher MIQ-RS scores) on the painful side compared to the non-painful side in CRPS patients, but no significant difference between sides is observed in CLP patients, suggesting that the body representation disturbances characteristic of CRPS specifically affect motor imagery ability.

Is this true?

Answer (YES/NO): NO